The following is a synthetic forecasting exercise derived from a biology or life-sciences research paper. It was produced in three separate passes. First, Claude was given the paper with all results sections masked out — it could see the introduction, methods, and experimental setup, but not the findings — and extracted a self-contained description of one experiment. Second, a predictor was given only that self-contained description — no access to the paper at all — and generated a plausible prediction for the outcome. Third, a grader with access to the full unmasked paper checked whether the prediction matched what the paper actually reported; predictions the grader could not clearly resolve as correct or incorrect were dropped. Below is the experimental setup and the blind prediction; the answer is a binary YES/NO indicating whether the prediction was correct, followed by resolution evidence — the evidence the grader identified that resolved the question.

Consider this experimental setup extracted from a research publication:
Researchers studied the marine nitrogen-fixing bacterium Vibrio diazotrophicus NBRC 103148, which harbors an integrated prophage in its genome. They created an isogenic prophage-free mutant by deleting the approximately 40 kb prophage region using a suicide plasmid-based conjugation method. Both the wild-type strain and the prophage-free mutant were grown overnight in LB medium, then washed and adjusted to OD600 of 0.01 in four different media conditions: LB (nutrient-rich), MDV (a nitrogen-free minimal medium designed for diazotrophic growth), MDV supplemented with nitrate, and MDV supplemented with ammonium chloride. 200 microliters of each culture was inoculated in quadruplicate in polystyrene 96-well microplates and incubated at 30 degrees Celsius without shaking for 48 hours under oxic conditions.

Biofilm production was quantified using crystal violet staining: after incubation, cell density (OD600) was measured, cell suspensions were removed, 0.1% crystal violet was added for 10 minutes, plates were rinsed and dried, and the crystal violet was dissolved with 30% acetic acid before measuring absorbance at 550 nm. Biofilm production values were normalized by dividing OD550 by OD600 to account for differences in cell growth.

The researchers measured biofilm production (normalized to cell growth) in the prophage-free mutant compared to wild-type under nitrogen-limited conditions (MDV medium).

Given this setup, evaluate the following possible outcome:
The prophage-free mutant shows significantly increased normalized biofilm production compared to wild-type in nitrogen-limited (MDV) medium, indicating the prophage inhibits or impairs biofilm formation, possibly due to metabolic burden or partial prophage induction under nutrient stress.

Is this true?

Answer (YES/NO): NO